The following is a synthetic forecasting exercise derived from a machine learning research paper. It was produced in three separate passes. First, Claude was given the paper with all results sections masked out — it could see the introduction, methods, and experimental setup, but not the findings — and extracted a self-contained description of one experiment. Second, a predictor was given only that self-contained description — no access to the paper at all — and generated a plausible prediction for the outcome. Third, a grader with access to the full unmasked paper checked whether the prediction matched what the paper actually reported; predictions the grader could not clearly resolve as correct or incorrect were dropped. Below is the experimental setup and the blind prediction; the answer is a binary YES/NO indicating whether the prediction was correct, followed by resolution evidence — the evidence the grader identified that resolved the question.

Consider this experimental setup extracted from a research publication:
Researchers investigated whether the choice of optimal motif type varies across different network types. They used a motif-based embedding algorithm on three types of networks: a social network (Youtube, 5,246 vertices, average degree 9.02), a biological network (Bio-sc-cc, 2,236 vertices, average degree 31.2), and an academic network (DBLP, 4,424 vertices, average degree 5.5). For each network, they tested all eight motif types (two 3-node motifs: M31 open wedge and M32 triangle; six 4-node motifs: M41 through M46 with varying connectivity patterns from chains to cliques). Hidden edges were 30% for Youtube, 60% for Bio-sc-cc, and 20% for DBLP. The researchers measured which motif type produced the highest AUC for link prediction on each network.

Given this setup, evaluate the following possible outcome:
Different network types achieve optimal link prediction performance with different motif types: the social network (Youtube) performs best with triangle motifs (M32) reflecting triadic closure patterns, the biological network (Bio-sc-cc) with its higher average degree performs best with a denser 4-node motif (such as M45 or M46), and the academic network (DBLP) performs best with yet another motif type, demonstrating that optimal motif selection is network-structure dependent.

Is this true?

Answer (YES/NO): NO